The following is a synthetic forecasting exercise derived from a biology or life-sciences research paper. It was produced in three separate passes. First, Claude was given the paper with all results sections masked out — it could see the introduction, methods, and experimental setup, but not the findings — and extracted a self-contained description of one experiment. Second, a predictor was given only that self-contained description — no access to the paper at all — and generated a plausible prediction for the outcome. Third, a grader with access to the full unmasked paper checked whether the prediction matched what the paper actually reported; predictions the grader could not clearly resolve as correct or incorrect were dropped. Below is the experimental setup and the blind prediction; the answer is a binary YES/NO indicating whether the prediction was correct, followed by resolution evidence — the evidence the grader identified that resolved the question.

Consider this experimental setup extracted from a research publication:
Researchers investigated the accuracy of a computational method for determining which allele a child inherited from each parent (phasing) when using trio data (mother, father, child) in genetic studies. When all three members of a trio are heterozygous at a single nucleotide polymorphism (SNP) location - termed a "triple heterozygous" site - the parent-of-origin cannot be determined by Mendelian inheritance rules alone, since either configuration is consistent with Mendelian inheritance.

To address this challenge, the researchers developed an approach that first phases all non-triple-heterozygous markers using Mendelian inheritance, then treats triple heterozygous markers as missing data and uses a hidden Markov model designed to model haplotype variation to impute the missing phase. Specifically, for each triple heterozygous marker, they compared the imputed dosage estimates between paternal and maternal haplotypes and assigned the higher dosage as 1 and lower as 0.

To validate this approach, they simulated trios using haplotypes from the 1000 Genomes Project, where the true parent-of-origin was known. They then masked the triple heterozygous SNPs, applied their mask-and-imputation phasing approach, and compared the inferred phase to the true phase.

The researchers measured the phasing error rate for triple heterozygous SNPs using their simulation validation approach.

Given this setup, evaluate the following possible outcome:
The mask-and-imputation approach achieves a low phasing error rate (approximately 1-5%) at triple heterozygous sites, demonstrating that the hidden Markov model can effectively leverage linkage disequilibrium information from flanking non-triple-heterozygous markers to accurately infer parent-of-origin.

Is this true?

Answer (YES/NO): NO